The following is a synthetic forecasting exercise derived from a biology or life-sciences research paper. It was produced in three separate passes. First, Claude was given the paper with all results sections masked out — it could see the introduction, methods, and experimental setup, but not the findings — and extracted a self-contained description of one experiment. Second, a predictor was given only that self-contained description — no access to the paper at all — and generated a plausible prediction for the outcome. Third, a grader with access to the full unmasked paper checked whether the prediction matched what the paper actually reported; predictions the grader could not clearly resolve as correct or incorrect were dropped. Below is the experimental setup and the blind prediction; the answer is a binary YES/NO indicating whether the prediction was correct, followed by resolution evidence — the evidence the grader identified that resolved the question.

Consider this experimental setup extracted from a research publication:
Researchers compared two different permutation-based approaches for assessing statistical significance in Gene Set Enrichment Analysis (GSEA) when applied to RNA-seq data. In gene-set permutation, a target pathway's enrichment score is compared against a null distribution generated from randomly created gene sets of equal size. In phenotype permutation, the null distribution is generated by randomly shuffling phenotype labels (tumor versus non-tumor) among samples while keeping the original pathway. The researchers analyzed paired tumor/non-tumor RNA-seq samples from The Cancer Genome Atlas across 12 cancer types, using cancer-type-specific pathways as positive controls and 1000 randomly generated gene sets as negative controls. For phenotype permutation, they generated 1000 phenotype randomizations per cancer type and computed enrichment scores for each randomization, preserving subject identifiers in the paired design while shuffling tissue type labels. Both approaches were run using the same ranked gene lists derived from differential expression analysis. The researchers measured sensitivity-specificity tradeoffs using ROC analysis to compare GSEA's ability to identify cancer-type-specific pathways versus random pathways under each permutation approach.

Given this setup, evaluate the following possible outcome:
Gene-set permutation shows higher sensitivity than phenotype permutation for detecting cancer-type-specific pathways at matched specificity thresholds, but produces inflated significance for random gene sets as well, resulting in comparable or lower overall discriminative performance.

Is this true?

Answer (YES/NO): NO